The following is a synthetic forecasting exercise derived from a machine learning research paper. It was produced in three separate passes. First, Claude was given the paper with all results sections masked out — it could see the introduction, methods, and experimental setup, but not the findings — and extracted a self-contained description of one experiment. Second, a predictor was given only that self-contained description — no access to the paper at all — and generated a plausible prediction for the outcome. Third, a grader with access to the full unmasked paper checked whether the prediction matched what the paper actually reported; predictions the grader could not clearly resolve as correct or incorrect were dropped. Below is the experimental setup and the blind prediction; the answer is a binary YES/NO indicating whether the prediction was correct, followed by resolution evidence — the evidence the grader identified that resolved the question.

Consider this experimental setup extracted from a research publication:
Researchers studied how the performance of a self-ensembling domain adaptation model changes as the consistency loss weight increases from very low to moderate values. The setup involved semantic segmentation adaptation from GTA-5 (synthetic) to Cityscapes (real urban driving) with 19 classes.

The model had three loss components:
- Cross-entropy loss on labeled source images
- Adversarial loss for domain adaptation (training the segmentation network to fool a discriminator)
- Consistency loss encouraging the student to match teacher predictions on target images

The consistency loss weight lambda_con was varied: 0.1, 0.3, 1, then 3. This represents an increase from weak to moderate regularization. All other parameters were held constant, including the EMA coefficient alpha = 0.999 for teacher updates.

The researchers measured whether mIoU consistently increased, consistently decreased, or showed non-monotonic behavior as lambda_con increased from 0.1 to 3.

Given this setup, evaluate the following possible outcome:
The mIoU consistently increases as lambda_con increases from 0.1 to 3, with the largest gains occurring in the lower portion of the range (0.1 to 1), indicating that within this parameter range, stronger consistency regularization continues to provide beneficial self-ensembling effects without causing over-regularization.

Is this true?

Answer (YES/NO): YES